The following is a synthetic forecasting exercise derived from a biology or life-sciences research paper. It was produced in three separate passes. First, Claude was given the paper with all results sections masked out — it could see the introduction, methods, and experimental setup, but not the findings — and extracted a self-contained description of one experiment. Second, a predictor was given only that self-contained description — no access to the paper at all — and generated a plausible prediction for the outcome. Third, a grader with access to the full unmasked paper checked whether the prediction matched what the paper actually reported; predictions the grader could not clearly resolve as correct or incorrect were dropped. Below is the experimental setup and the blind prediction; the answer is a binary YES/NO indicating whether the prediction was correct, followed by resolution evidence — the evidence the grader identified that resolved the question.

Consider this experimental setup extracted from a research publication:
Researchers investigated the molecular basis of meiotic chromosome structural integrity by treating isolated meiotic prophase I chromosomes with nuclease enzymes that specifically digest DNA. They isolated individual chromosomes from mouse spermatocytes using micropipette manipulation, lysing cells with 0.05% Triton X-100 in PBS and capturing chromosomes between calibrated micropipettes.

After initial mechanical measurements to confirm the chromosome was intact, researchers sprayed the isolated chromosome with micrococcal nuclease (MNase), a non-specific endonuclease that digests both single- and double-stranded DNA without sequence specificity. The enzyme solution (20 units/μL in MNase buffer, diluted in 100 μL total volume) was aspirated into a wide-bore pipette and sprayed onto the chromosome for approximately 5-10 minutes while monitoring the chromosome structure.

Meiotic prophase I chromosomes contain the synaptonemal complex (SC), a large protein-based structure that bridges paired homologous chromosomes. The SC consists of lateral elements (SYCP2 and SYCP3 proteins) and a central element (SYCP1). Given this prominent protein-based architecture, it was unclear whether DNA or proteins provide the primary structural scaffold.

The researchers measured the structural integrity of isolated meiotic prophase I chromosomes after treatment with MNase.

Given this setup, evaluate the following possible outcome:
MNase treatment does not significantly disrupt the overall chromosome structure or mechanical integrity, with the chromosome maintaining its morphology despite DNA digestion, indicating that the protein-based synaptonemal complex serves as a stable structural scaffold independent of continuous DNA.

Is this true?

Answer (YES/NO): NO